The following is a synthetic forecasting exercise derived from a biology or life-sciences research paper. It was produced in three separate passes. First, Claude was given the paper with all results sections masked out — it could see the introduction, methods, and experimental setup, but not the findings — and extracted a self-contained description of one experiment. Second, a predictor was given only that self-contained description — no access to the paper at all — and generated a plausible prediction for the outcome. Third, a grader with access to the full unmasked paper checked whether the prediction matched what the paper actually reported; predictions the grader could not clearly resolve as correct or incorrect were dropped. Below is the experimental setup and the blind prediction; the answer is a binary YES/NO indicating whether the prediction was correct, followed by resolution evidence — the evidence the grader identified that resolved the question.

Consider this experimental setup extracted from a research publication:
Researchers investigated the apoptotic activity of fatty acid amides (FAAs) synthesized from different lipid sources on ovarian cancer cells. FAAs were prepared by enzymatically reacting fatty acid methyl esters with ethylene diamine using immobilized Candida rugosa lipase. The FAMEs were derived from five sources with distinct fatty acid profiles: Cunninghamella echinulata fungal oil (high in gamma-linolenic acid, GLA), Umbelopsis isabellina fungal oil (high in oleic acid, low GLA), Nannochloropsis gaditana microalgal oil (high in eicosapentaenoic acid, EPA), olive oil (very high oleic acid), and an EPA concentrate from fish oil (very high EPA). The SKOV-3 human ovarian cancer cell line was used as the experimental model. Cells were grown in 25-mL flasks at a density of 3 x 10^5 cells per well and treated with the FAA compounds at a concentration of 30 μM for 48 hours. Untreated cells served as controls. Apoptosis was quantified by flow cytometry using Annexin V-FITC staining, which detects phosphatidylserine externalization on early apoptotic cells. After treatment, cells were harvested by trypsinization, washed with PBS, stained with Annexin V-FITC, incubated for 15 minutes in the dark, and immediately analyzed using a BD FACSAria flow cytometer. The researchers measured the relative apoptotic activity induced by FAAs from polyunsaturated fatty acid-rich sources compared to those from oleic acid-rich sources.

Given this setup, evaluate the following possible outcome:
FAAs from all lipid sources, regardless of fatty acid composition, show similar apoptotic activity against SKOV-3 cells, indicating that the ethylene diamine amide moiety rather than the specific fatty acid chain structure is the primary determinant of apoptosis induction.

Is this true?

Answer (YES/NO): NO